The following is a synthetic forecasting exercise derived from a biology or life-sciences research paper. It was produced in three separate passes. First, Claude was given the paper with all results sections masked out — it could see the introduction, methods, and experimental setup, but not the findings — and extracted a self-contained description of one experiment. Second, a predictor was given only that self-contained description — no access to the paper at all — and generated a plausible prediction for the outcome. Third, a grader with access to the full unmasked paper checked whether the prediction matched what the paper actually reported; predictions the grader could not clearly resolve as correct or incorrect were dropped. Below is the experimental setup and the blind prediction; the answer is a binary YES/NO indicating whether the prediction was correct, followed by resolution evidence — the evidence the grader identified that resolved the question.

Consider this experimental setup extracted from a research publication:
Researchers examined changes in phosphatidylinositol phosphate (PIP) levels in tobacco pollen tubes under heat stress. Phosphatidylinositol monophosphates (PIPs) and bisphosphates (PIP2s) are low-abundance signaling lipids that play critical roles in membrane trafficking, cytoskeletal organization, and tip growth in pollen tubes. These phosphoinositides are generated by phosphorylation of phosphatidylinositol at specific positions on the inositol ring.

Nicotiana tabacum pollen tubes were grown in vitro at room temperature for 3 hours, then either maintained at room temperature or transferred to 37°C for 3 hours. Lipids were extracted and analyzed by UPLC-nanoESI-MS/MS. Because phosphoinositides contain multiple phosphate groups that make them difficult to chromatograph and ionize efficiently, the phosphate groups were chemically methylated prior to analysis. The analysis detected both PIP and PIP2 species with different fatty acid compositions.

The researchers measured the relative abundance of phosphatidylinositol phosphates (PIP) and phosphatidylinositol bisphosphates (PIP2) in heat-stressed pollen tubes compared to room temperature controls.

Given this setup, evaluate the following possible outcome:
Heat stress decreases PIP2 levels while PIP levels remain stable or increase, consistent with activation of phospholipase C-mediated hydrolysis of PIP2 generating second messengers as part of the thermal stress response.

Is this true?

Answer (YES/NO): NO